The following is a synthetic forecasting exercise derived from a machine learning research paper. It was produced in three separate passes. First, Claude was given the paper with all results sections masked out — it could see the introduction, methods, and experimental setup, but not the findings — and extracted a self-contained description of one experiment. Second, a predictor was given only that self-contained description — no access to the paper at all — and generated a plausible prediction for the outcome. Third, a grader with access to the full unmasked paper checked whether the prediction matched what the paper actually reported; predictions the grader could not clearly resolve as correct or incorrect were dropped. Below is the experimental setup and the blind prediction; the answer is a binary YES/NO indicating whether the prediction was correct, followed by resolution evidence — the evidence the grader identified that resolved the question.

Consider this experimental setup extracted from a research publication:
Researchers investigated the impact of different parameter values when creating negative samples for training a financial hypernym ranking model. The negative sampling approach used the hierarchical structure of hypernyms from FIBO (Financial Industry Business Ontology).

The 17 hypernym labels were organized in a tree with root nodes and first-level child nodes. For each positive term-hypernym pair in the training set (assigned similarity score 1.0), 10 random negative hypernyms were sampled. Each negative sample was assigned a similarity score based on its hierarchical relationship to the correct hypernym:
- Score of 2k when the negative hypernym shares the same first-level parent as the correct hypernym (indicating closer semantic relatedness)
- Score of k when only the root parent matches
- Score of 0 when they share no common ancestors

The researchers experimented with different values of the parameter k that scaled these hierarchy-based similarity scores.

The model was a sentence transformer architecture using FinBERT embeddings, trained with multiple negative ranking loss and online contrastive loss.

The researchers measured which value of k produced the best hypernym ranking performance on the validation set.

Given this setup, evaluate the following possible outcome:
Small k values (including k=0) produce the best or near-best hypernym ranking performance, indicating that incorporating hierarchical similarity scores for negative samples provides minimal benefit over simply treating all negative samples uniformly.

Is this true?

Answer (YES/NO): NO